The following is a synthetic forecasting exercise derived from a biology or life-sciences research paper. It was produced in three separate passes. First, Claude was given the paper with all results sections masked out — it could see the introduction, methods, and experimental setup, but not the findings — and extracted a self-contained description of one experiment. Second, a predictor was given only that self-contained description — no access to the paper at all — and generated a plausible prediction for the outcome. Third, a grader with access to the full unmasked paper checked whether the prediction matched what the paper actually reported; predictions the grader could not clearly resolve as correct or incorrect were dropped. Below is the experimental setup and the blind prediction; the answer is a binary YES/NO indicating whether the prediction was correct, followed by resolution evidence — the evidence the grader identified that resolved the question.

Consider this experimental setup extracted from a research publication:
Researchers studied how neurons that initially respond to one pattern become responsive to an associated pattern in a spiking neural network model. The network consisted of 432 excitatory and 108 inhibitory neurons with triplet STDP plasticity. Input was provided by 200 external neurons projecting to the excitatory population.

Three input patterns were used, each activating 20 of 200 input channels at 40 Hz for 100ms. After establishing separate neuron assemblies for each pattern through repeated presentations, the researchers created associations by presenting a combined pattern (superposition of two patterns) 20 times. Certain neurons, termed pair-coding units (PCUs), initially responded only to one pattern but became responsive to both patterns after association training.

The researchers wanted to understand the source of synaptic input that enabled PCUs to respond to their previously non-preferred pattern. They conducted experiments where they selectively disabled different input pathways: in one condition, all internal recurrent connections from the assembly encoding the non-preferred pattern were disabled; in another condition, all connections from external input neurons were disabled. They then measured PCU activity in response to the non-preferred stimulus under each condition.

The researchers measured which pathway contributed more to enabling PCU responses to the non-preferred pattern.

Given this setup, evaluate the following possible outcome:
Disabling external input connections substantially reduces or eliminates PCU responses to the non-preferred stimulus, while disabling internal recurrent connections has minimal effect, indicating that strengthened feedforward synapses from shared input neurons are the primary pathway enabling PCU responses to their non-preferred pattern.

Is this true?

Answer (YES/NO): NO